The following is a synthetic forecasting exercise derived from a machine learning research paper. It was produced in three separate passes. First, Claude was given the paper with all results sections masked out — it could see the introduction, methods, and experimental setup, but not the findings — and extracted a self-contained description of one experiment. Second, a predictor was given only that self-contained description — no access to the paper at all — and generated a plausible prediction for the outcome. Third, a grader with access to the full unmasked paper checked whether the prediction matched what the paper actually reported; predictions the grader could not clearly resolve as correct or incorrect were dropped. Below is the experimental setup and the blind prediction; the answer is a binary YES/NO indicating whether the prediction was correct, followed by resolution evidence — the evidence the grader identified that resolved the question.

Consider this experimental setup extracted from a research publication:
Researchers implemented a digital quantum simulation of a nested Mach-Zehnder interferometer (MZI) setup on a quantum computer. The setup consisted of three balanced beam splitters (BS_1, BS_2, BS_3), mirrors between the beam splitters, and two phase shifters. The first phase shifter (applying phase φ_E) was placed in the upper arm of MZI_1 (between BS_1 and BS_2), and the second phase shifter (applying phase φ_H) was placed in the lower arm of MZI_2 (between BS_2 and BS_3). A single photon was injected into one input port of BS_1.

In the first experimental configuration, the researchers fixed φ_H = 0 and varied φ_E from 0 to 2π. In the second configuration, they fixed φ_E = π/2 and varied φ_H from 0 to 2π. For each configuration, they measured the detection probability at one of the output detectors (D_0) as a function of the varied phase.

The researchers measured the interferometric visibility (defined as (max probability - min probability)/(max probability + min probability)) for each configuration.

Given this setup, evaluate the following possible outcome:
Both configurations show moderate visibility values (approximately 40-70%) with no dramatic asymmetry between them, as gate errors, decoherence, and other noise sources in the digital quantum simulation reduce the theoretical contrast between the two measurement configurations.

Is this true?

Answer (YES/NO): NO